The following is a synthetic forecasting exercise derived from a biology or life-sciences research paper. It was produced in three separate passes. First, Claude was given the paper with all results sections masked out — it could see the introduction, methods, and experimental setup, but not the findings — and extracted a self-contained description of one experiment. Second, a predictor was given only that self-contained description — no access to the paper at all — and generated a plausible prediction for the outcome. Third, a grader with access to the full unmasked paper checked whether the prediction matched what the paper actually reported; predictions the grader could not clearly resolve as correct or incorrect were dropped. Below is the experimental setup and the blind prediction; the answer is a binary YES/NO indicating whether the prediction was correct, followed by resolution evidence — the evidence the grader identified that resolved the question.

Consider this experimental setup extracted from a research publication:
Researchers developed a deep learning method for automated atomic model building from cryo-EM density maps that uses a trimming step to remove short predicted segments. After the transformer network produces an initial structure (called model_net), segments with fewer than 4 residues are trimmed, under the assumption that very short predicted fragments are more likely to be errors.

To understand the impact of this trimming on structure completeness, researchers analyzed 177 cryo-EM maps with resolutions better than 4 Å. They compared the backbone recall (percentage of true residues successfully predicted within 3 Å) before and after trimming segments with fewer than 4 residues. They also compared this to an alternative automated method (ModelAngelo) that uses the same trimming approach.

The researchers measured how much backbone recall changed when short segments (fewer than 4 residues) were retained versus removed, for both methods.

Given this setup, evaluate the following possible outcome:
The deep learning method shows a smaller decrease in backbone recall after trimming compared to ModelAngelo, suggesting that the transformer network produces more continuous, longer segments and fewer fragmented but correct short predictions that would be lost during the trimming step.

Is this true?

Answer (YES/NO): YES